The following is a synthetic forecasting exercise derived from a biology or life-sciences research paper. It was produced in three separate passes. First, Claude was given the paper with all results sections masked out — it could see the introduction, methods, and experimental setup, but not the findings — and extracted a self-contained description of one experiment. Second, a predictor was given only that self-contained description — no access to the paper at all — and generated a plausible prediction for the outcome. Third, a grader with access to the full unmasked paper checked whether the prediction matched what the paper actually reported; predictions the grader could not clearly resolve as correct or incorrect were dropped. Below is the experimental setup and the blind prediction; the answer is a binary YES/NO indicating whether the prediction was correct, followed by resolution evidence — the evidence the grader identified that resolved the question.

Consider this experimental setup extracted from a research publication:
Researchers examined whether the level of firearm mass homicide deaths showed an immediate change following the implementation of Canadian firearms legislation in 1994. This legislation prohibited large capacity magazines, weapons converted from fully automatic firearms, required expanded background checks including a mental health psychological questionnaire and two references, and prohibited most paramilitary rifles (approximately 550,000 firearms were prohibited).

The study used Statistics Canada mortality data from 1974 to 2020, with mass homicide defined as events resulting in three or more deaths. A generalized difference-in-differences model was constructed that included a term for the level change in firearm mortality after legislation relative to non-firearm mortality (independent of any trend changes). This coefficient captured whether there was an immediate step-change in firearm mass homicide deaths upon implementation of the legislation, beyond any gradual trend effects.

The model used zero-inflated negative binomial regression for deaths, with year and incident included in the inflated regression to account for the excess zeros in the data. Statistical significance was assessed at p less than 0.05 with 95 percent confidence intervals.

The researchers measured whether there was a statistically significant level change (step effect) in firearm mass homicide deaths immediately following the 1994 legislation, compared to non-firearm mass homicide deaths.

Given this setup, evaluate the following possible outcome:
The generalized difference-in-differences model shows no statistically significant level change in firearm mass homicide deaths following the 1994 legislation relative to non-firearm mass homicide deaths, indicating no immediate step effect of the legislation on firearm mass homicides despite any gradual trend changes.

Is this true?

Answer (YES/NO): YES